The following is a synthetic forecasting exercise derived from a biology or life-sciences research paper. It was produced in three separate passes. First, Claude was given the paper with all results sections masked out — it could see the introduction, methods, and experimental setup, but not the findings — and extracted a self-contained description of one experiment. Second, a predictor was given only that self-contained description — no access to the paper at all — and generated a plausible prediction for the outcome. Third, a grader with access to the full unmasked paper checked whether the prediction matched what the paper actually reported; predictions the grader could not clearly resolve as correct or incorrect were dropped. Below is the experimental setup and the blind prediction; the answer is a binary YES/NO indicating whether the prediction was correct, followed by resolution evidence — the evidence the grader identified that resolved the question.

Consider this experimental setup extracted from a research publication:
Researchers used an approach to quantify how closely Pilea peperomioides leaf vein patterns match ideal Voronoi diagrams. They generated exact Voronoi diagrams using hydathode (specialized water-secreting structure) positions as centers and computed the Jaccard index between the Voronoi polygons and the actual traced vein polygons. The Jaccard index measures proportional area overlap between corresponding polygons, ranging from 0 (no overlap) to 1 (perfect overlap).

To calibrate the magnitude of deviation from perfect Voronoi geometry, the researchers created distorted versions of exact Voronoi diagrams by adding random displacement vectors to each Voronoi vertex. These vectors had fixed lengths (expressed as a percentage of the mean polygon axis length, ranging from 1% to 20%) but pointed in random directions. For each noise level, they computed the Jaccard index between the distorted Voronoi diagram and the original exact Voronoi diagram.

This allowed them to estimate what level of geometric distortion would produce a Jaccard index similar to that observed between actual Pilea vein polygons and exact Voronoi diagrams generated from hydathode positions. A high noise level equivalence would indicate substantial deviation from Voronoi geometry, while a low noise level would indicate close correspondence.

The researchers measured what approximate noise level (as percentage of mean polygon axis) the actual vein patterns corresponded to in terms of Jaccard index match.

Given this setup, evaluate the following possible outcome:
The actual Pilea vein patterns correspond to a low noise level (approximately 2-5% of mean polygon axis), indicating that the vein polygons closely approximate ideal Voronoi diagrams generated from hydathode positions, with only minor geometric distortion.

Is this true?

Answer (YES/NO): NO